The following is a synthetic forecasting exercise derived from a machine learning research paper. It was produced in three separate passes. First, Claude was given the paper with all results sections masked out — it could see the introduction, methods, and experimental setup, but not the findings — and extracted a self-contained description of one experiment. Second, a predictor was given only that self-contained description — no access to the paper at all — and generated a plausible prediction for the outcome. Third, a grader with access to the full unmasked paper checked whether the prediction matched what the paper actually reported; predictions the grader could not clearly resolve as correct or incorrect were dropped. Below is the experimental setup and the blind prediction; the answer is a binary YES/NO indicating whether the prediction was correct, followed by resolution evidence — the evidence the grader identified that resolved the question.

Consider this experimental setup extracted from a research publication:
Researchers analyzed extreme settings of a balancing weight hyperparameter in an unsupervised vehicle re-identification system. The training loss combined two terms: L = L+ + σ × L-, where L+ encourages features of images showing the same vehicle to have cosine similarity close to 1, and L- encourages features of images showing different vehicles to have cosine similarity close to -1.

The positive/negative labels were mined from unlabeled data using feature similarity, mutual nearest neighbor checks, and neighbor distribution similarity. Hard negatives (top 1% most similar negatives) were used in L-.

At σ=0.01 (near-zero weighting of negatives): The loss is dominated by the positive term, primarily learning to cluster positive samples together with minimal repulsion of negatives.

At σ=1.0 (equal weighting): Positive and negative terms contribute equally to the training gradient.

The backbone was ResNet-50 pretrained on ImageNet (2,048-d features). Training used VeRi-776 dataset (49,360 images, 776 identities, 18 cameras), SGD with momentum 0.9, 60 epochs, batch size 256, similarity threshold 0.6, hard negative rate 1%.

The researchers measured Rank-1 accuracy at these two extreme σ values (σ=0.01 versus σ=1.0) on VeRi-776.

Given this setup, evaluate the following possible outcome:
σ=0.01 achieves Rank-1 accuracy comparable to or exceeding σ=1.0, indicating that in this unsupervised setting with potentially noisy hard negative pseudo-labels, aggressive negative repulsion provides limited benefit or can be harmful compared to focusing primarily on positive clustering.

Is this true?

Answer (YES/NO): YES